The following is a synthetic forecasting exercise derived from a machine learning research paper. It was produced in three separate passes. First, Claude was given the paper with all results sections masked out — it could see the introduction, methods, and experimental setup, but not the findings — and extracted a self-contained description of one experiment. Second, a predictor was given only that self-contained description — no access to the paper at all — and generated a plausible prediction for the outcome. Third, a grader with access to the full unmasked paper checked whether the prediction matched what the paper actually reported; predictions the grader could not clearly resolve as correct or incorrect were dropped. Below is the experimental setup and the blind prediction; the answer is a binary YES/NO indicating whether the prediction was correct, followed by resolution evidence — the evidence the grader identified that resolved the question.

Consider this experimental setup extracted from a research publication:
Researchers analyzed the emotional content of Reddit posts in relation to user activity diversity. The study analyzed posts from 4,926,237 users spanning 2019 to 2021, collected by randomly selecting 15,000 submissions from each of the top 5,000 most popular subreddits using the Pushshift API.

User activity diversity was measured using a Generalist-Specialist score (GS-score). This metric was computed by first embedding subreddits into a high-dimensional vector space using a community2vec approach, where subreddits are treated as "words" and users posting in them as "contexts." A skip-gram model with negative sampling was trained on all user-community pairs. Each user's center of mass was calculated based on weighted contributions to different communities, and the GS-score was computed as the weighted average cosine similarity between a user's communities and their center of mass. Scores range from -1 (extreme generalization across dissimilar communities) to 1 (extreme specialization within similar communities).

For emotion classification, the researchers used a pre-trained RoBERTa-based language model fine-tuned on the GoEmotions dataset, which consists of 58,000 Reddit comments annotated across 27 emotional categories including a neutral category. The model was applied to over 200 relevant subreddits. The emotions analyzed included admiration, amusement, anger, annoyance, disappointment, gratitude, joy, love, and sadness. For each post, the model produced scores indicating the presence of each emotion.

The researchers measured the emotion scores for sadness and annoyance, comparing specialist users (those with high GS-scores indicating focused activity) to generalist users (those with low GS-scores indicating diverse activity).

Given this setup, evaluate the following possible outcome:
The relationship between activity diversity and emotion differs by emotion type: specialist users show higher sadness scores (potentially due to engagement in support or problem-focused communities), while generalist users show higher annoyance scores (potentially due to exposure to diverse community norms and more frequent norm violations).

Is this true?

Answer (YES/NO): NO